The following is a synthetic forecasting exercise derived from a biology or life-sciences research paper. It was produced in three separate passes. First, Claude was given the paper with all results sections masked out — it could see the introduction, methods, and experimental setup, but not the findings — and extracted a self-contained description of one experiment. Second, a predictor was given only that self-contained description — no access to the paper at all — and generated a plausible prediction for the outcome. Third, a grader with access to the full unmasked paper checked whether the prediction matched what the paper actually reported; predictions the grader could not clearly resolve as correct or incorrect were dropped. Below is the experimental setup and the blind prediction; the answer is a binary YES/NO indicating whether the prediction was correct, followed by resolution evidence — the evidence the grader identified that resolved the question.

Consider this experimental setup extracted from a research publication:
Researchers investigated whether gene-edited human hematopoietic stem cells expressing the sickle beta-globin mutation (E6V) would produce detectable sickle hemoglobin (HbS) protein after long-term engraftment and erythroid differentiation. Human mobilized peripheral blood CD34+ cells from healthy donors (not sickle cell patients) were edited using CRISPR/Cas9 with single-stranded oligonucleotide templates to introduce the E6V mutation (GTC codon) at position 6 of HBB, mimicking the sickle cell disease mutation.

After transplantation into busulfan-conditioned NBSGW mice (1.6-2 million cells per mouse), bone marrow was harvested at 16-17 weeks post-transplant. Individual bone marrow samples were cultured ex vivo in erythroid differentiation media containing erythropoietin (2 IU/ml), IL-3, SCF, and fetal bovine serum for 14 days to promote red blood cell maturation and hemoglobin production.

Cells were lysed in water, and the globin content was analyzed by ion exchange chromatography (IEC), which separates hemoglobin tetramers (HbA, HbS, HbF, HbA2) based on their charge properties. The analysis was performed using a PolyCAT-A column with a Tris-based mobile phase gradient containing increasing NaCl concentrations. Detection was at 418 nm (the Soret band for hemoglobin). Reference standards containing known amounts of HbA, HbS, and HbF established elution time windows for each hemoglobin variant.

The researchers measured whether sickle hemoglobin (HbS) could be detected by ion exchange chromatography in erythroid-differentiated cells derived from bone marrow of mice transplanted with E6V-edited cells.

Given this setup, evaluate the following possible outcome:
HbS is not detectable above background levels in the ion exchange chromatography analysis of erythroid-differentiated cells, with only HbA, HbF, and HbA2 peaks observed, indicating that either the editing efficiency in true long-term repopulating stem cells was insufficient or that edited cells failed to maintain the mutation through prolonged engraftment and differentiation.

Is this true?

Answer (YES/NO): NO